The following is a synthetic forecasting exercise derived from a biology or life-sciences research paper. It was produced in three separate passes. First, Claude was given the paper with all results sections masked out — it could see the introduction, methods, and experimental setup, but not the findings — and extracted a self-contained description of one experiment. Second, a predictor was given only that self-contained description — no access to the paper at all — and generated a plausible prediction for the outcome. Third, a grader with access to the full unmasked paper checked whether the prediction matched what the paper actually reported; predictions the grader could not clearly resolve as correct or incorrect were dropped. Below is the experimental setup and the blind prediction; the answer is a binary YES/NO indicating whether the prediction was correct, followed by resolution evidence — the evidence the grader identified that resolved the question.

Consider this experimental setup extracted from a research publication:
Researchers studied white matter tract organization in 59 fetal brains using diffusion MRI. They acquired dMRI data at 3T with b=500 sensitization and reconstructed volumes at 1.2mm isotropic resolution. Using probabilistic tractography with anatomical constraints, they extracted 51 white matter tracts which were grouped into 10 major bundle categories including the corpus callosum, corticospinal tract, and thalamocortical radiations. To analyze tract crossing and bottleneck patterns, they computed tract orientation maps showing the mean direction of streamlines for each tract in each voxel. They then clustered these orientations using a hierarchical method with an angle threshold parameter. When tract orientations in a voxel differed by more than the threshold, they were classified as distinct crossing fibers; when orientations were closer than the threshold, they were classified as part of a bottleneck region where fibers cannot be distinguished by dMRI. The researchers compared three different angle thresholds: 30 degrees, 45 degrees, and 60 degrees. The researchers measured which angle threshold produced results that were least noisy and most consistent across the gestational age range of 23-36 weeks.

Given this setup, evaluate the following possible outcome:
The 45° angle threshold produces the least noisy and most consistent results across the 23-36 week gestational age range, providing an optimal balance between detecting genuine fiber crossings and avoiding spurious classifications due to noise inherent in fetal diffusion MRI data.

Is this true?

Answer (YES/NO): YES